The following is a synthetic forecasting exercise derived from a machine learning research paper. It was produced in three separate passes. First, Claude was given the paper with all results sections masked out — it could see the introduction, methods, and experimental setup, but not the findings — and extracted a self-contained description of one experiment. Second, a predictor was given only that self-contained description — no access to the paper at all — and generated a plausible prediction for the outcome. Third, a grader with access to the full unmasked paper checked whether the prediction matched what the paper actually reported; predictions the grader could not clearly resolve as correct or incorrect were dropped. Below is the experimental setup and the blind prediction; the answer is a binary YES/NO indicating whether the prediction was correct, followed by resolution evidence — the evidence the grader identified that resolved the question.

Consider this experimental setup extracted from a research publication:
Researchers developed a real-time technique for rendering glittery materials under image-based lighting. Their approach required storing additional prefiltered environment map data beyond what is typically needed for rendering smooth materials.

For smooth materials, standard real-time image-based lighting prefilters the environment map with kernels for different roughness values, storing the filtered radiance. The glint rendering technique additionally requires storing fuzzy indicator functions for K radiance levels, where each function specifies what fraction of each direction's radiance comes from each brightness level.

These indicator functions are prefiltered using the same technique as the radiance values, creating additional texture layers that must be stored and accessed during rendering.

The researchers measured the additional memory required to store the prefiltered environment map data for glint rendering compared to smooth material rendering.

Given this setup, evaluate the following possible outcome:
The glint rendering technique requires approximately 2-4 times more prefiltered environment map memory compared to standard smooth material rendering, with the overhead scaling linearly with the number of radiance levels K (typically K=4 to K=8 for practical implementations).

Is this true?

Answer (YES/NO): NO